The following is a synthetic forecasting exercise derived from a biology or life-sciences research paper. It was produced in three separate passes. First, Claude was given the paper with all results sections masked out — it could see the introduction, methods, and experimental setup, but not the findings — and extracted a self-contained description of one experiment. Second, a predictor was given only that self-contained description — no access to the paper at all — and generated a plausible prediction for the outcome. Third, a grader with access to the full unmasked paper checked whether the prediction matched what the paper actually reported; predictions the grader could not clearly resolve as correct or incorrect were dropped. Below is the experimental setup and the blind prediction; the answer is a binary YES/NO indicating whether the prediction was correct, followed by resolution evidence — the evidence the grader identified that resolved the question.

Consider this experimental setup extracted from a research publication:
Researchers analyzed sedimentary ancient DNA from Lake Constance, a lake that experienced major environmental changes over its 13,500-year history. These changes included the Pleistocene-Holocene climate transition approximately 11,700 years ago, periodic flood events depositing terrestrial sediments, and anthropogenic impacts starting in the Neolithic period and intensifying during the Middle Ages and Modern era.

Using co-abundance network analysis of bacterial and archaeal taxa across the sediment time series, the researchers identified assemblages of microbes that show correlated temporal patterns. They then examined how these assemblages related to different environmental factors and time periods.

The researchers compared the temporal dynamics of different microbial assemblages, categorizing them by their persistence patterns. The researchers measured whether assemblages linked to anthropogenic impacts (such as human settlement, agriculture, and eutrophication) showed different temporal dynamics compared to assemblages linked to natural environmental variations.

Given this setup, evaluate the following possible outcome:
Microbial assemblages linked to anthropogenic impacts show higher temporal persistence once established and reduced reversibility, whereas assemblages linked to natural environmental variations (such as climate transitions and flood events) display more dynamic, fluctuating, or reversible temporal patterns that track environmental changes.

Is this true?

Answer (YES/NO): NO